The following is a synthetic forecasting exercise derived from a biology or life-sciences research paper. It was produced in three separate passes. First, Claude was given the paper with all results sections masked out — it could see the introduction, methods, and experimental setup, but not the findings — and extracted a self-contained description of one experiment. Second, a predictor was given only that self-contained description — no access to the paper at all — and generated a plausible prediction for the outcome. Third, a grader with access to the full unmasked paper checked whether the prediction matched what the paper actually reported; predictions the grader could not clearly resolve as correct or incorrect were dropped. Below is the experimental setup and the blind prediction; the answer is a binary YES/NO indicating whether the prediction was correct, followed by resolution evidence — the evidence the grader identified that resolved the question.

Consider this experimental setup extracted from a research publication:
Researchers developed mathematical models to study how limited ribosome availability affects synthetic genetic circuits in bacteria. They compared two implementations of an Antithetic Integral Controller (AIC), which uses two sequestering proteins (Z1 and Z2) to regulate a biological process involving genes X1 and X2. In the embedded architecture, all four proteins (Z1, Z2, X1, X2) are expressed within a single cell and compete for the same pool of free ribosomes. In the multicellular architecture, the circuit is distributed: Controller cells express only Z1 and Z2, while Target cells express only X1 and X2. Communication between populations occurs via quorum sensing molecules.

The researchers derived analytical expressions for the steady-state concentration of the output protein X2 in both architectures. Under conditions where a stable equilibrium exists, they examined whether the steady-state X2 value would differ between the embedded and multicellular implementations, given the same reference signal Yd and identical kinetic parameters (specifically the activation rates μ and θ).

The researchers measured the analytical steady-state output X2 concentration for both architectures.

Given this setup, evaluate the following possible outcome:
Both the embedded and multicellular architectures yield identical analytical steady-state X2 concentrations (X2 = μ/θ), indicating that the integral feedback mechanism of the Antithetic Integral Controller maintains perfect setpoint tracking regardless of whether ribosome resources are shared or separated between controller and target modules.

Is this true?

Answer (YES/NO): NO